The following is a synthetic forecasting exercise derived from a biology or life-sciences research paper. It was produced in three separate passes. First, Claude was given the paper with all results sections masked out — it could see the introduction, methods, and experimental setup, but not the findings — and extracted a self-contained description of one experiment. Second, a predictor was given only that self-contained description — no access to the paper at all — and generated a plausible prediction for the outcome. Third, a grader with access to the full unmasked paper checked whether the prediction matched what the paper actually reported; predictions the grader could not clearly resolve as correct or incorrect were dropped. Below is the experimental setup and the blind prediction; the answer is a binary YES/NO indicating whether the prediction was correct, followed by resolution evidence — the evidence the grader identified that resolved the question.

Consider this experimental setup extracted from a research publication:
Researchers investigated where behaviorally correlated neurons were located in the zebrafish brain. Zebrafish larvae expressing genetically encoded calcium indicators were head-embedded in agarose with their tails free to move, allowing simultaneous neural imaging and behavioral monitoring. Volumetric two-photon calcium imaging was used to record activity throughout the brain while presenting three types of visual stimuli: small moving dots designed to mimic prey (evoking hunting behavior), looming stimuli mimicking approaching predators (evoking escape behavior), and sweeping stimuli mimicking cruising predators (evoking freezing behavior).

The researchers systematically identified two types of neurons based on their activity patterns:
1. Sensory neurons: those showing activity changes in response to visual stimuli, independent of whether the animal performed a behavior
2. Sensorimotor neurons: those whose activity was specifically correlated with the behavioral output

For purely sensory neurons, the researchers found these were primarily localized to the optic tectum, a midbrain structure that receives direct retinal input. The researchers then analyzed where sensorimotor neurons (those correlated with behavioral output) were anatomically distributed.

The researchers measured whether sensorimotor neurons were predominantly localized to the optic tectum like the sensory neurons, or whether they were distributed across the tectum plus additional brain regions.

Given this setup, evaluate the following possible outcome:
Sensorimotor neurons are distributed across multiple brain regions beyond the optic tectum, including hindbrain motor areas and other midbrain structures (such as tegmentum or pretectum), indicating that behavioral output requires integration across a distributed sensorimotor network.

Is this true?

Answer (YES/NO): NO